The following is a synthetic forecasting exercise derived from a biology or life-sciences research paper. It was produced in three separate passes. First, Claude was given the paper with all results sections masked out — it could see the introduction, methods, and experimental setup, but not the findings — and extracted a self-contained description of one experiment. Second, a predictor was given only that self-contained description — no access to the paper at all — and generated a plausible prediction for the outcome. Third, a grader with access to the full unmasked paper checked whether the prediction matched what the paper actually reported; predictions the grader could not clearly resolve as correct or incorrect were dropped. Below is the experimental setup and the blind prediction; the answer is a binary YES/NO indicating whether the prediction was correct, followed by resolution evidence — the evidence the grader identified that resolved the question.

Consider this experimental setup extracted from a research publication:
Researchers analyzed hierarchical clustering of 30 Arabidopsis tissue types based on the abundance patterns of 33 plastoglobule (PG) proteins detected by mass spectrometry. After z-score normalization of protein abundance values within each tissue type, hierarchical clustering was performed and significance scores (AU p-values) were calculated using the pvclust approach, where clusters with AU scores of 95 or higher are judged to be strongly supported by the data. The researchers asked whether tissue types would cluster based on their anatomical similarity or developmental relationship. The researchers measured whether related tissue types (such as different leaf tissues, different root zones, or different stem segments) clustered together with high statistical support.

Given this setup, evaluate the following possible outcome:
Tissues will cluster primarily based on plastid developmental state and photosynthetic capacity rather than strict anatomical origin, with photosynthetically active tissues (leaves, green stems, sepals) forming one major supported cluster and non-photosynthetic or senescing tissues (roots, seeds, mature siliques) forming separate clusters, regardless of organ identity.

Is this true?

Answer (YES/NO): NO